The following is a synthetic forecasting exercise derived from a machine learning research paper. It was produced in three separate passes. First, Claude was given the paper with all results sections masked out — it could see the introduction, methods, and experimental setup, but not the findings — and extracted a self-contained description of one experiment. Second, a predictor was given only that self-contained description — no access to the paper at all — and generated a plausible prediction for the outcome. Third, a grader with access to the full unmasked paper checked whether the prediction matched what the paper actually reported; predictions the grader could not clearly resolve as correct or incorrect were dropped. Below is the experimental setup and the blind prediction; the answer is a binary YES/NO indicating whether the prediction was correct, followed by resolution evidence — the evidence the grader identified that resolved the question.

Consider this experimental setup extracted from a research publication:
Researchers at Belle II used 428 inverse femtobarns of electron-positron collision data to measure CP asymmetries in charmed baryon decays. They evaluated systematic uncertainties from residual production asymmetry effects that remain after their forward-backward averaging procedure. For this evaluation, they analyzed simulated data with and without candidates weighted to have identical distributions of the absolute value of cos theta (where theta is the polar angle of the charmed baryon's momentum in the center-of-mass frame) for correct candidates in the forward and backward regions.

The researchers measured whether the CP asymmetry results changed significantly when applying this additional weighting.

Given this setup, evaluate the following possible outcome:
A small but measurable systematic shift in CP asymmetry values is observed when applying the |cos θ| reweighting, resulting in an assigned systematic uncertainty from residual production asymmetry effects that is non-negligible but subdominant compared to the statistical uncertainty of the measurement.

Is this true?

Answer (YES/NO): NO